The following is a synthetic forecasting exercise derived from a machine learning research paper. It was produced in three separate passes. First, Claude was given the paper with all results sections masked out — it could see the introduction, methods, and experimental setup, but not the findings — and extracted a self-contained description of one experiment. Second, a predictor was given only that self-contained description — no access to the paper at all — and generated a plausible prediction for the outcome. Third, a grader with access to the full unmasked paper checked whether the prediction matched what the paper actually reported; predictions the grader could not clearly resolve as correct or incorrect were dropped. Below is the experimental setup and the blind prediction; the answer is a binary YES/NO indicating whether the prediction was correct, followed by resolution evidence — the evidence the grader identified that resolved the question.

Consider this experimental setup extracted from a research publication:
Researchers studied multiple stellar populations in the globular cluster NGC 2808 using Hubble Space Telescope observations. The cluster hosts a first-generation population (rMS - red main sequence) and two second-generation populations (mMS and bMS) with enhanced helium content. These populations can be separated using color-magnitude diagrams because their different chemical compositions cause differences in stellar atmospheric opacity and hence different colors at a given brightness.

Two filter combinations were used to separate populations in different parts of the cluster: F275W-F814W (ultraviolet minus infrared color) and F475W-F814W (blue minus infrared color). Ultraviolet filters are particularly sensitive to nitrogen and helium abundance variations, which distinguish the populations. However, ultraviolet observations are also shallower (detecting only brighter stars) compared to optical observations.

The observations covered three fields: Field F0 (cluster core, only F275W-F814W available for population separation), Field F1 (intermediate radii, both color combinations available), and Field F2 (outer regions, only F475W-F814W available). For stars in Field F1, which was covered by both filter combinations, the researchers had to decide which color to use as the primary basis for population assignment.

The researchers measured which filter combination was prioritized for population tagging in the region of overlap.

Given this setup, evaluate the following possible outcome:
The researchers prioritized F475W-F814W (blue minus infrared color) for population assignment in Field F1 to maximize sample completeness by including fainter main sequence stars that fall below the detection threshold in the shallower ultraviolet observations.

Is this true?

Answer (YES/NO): YES